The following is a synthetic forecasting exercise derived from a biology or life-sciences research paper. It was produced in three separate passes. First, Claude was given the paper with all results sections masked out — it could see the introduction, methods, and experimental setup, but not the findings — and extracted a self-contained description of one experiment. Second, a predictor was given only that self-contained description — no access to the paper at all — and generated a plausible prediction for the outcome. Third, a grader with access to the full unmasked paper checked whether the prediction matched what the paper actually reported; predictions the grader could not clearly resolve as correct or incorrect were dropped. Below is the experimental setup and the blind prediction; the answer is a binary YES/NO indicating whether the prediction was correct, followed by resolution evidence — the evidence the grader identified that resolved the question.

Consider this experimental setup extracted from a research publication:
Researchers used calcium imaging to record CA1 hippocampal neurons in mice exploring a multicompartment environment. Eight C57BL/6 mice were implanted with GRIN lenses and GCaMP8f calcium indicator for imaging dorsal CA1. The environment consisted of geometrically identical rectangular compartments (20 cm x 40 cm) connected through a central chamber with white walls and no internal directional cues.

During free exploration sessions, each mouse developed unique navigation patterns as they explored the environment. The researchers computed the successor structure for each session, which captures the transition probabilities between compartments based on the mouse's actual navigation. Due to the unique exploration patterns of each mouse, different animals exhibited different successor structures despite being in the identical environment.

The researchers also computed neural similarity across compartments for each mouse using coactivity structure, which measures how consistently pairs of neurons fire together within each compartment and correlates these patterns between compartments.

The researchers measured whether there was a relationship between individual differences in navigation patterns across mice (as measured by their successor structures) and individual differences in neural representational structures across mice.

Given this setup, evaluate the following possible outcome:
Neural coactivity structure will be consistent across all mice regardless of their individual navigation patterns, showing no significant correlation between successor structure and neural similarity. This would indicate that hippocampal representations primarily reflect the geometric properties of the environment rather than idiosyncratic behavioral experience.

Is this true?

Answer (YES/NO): NO